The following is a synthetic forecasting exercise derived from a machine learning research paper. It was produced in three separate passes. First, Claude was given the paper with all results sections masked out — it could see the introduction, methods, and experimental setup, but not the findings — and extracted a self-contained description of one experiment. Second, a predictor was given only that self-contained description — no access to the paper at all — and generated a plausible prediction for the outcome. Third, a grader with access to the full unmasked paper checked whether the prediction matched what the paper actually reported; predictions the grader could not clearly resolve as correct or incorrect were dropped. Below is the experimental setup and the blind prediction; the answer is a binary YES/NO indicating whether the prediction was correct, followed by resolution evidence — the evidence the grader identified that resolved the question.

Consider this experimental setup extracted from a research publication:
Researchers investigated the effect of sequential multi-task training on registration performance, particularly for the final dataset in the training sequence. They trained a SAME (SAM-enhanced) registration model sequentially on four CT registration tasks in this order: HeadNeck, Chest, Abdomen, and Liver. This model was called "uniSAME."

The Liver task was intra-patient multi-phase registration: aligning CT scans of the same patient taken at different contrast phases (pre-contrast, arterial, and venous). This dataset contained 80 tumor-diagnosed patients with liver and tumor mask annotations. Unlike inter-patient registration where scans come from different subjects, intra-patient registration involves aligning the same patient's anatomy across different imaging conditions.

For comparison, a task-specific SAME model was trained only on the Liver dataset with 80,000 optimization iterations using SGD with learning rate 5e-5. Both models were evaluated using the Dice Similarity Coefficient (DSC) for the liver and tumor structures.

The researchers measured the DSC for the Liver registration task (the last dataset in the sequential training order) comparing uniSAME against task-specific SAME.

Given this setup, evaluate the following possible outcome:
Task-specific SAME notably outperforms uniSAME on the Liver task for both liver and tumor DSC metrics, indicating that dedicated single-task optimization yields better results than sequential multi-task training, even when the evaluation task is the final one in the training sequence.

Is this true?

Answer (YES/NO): NO